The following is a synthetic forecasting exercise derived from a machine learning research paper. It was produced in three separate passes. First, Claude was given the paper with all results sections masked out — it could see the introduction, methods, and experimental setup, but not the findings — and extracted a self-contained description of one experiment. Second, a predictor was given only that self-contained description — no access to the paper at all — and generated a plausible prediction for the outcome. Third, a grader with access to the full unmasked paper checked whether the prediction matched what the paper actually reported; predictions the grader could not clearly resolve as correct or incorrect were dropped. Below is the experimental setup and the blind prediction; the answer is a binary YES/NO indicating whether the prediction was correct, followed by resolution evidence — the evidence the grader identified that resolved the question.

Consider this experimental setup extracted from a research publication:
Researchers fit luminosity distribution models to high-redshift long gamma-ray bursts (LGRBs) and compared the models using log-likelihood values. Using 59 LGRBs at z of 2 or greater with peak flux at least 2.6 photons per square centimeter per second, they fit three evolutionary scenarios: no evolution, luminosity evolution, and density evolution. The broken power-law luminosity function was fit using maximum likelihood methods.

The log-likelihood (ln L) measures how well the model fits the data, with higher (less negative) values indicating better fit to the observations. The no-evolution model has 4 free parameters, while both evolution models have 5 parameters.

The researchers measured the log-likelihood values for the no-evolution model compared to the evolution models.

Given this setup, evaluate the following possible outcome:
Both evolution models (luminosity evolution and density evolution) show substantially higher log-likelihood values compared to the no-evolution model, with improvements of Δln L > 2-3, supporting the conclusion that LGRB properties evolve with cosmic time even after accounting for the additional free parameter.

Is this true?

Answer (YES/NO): YES